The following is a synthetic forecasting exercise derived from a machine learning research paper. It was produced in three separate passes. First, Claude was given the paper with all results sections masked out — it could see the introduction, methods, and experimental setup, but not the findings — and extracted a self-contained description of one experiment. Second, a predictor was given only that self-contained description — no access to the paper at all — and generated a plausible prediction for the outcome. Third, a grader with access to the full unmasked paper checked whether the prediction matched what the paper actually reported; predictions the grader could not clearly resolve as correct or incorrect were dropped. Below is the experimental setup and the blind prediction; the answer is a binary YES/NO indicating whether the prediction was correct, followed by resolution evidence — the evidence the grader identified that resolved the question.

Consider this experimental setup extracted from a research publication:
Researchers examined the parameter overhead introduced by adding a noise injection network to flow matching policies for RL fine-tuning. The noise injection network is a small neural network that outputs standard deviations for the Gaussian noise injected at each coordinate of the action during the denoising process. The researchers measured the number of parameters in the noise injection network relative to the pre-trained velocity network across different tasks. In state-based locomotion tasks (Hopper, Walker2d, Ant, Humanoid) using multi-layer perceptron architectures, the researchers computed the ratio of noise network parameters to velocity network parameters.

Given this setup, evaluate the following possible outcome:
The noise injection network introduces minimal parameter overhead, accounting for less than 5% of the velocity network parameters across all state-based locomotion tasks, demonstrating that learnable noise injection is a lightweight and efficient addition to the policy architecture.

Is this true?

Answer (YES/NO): YES